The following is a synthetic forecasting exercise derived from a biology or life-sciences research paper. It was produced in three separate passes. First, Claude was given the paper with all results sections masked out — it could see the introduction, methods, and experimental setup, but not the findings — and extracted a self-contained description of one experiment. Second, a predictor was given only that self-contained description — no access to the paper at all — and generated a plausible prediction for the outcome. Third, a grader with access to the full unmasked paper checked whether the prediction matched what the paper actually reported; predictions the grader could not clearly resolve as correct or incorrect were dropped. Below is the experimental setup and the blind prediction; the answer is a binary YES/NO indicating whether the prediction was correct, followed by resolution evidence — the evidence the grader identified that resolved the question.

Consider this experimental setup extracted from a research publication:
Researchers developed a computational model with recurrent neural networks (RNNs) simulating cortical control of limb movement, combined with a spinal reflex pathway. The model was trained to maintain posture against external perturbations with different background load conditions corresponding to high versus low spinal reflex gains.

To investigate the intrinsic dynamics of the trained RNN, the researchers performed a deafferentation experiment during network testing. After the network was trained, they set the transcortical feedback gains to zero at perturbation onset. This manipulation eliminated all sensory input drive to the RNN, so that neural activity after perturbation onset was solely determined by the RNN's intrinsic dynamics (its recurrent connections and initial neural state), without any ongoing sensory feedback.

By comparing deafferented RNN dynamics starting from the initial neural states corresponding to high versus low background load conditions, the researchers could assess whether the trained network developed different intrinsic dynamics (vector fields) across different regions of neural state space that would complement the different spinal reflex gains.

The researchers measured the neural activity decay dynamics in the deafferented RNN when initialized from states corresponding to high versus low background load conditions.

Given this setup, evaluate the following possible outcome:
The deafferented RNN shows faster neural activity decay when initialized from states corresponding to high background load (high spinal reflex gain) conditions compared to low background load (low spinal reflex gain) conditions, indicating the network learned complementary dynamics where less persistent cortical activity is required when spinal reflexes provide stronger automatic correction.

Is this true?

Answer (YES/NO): YES